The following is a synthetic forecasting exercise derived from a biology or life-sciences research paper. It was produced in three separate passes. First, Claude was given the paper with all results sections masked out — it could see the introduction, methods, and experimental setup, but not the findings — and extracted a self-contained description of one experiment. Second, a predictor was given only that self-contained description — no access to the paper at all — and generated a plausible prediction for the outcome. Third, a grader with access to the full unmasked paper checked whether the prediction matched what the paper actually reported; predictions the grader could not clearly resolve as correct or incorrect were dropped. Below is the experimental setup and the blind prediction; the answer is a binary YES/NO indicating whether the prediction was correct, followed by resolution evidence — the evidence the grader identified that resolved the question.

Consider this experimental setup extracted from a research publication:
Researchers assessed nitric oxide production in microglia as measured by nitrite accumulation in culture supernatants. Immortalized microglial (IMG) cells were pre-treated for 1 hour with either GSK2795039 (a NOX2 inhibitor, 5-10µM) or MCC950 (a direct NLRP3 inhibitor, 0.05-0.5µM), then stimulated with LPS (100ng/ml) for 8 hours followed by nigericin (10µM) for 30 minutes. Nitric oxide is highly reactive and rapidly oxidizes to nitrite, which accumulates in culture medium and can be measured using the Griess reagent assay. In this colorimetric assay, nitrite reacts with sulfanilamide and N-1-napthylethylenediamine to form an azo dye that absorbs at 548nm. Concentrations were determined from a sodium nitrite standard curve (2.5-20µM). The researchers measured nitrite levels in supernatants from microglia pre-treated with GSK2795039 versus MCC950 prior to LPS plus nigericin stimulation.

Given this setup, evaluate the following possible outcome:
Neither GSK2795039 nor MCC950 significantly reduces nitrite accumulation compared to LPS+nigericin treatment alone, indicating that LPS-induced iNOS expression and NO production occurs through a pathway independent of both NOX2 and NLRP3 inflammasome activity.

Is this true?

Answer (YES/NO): NO